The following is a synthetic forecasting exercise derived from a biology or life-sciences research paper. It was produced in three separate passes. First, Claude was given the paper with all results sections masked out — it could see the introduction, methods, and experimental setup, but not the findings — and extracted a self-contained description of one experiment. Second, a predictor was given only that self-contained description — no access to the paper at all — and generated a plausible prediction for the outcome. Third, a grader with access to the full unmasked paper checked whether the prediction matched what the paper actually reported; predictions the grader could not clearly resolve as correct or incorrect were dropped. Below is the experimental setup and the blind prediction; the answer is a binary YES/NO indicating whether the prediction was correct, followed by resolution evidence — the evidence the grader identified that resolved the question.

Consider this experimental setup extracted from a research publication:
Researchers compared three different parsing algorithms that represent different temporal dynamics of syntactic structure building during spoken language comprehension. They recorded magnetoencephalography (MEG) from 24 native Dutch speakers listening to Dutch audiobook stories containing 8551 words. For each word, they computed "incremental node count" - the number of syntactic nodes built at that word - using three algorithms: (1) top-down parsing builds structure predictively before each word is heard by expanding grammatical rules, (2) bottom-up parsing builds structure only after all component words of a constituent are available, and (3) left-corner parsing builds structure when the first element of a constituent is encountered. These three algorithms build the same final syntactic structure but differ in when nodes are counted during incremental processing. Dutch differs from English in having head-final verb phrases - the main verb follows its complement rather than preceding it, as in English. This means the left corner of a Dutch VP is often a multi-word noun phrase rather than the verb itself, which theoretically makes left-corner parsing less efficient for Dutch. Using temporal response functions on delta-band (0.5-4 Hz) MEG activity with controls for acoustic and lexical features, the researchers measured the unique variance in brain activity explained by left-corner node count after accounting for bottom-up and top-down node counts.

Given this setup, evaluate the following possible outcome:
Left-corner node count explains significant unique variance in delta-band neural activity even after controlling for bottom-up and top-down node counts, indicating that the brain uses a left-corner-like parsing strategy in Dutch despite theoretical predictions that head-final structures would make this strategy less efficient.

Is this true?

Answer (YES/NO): NO